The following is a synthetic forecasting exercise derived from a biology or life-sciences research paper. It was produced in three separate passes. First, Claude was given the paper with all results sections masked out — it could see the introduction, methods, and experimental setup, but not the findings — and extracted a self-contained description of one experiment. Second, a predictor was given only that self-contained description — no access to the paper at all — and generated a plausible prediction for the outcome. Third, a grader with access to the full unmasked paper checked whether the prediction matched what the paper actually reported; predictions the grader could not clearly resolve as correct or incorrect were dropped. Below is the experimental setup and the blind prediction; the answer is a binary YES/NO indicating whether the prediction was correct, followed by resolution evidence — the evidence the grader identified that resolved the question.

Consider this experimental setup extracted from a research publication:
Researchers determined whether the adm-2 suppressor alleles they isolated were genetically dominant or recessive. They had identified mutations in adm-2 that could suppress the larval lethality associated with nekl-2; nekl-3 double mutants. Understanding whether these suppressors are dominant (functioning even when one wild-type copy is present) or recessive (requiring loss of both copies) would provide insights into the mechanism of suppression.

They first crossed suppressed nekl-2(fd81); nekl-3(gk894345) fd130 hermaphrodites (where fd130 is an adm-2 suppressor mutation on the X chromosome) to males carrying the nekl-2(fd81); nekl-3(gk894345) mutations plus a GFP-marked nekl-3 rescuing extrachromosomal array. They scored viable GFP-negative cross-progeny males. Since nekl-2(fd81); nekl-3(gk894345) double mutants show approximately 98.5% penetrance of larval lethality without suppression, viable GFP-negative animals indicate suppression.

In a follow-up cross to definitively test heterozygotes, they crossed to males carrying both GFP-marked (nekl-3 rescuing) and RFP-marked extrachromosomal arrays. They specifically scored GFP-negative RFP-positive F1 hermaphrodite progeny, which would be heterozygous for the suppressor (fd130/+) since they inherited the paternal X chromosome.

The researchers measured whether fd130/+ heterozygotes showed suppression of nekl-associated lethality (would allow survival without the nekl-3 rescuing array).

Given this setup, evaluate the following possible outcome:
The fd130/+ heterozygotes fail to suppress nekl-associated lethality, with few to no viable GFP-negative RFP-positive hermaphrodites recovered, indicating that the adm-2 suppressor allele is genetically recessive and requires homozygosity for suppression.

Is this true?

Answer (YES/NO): YES